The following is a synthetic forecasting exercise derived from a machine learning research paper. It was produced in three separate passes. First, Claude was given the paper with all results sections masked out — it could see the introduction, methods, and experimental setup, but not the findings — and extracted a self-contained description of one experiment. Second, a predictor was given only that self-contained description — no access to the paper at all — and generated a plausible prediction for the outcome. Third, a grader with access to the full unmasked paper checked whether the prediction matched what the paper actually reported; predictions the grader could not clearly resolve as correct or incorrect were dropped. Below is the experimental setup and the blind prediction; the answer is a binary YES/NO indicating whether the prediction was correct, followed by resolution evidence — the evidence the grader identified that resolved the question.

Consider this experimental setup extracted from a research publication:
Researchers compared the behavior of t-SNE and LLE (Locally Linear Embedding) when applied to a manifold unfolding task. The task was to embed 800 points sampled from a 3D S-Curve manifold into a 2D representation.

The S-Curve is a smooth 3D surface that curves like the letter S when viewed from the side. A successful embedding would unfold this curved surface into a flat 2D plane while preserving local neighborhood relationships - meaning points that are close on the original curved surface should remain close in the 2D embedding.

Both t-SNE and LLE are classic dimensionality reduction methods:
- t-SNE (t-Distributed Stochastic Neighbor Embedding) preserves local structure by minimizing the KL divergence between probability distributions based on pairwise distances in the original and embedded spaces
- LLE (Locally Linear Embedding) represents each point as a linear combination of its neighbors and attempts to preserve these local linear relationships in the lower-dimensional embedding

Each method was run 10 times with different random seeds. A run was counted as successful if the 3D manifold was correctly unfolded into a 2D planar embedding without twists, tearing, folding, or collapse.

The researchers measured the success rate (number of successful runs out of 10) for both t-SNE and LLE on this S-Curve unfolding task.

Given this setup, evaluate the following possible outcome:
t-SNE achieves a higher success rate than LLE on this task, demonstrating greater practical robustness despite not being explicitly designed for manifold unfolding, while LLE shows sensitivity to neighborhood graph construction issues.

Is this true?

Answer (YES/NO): NO